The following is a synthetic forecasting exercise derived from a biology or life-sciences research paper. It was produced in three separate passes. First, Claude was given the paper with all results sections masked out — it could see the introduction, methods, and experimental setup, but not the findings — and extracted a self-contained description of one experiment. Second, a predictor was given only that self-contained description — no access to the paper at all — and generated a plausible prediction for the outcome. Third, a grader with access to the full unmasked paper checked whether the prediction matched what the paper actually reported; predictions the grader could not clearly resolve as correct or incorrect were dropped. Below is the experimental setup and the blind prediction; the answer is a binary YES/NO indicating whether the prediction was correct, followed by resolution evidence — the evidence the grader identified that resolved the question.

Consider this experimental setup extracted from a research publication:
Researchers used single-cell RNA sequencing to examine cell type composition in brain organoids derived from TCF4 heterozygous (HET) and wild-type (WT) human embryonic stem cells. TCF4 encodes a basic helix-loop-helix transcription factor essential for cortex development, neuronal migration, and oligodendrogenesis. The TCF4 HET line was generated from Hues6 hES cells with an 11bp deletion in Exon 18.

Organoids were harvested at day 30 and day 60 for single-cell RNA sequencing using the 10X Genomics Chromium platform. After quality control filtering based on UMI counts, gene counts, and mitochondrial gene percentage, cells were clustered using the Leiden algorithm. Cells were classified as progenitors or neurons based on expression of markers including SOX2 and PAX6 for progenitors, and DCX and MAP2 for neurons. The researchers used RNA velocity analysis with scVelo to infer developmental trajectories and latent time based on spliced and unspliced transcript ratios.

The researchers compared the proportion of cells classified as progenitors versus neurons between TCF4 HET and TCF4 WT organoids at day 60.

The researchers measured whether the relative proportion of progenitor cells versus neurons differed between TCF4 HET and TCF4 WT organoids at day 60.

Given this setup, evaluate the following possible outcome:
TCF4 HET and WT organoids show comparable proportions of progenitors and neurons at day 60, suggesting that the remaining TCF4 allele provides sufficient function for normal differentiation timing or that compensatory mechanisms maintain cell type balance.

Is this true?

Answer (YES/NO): YES